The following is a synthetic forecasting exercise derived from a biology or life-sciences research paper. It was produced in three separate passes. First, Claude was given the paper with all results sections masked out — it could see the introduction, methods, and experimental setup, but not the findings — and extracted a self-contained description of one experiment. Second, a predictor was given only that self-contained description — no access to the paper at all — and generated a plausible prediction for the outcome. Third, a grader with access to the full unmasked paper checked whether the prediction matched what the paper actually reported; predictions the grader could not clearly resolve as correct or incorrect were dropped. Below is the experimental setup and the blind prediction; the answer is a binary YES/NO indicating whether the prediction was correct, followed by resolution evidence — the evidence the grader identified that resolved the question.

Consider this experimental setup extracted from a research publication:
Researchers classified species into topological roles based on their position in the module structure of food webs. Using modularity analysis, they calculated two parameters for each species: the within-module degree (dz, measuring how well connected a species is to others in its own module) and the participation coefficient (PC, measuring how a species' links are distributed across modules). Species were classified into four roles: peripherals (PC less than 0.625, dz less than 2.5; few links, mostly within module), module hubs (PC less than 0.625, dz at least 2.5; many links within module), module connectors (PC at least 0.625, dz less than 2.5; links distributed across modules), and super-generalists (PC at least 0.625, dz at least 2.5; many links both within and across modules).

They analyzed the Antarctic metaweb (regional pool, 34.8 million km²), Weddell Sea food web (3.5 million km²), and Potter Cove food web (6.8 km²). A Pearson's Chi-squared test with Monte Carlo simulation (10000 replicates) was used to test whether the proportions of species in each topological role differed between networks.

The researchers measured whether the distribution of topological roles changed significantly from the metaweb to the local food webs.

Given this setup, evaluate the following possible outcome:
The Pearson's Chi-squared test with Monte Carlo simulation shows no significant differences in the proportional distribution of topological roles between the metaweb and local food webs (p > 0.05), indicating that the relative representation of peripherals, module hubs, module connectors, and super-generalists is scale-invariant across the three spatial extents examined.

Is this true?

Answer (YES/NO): NO